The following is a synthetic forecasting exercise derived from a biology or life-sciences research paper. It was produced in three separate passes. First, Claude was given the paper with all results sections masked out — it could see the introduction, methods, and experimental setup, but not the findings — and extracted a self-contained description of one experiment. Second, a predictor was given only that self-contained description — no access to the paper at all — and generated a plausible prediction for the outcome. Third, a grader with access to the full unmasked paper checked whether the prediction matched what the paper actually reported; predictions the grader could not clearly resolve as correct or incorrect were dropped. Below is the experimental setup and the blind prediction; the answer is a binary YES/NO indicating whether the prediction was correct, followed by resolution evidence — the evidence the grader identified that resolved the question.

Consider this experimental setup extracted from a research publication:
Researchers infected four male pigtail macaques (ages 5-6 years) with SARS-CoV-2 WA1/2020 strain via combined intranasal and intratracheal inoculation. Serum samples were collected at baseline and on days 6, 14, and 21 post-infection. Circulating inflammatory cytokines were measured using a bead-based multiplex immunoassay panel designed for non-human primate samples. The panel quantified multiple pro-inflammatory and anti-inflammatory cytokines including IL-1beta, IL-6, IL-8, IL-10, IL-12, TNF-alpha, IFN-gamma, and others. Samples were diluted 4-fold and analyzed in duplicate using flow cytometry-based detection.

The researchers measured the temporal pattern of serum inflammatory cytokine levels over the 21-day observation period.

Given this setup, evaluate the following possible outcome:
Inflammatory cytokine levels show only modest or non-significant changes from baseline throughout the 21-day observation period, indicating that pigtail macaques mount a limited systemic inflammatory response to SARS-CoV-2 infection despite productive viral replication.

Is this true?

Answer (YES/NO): NO